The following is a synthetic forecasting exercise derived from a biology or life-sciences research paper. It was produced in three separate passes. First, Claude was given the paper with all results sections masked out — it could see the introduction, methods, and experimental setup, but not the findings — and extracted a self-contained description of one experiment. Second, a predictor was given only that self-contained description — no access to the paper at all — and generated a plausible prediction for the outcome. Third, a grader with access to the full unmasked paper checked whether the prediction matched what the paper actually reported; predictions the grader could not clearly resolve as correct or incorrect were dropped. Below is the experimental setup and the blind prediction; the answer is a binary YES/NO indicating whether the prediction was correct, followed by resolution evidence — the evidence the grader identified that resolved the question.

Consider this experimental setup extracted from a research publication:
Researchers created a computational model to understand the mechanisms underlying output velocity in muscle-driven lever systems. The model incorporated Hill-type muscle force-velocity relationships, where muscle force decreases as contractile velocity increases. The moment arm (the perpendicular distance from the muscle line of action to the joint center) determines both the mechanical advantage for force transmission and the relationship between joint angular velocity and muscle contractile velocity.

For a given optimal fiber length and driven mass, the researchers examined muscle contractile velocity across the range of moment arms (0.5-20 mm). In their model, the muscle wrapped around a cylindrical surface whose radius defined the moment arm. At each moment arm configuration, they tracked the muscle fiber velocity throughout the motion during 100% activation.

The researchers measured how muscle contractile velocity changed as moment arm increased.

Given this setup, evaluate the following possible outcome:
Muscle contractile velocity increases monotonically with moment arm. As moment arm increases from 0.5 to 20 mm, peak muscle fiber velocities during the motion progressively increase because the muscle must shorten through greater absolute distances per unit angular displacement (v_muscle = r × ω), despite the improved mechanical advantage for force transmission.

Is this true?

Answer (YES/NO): YES